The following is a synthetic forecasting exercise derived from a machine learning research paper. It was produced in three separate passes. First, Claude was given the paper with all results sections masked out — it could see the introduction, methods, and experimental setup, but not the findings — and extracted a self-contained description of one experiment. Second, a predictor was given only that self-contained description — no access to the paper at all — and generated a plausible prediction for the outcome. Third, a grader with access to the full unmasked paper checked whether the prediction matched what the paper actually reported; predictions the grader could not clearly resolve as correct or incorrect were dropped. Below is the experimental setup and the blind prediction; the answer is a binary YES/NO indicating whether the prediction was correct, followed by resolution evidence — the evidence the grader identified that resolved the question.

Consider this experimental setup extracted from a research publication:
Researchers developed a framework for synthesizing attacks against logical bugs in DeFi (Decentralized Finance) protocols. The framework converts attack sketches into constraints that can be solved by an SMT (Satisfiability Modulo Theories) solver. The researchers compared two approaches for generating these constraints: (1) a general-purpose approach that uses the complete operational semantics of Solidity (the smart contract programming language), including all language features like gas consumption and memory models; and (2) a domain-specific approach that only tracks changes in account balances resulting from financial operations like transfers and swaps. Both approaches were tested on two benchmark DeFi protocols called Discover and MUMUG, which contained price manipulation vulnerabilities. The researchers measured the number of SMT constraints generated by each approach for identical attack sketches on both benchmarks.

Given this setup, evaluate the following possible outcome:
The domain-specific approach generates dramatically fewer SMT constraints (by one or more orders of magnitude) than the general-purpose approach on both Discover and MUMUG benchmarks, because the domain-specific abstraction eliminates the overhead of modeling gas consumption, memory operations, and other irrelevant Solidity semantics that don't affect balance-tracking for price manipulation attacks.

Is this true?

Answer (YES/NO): YES